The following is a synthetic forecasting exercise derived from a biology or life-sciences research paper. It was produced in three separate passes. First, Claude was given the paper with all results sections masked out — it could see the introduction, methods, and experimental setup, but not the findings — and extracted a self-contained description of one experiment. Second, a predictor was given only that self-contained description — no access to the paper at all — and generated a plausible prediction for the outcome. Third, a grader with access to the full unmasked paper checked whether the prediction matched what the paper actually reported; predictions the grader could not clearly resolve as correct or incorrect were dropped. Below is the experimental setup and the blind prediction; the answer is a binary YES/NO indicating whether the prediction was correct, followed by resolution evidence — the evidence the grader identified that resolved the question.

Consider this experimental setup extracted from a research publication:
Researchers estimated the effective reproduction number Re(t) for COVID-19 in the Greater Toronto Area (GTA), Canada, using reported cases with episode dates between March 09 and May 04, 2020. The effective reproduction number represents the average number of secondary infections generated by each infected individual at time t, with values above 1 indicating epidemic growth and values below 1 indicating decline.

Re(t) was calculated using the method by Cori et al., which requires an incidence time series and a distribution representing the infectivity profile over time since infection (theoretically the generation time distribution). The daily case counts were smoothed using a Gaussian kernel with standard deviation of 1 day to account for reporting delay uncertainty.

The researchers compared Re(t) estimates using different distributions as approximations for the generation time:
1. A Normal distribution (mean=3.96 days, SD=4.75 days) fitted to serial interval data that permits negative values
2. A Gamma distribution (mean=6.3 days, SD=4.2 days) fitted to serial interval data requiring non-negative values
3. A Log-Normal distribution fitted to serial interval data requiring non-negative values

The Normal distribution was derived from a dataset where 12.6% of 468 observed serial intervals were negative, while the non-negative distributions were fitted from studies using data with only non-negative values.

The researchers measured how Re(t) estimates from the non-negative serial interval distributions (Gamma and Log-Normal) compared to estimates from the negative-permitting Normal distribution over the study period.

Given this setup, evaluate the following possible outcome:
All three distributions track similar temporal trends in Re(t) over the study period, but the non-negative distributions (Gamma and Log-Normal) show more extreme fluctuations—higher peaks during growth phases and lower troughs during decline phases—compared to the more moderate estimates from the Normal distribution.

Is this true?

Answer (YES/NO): NO